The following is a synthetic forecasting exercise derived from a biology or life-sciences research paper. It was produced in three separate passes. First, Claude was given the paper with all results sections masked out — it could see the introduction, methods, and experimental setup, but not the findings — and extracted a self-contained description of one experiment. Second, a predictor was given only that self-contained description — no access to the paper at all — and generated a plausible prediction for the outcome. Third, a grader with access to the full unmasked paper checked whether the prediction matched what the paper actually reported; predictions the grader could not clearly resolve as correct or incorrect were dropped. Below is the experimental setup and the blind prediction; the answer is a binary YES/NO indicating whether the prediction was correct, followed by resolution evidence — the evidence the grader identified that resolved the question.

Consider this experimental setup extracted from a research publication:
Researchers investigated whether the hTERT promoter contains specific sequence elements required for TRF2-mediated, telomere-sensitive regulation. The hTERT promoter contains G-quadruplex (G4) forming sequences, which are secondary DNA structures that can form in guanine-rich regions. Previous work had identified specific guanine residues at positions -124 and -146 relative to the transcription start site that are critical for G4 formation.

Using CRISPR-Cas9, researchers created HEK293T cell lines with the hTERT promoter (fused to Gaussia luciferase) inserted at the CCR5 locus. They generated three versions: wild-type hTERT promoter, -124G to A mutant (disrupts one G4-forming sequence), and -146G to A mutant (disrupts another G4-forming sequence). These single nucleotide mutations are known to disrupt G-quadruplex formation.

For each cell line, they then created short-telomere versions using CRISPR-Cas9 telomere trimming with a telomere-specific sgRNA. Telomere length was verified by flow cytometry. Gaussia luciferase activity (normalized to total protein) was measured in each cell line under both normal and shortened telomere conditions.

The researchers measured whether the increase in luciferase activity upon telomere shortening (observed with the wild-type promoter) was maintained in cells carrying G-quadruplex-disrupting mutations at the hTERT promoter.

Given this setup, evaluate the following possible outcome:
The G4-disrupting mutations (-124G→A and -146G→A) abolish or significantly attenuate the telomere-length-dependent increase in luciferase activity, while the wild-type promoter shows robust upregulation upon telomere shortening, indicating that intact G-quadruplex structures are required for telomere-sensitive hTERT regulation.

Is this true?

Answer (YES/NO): NO